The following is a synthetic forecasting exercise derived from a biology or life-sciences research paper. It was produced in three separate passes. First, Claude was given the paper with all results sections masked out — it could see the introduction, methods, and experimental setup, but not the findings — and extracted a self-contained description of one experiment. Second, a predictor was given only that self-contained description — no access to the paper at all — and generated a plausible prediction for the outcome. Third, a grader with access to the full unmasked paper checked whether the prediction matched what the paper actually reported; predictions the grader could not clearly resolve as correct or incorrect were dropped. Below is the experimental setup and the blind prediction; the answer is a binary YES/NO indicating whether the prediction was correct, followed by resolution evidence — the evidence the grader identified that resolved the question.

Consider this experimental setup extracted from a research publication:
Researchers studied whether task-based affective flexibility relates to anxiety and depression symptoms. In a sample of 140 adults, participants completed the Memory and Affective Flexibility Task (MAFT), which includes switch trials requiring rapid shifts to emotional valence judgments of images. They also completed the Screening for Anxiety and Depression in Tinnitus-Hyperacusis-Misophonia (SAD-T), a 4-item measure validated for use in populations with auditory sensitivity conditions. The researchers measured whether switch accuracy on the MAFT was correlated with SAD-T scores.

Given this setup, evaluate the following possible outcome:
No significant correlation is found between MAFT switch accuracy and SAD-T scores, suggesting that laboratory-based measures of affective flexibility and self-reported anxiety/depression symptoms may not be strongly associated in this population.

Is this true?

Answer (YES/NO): YES